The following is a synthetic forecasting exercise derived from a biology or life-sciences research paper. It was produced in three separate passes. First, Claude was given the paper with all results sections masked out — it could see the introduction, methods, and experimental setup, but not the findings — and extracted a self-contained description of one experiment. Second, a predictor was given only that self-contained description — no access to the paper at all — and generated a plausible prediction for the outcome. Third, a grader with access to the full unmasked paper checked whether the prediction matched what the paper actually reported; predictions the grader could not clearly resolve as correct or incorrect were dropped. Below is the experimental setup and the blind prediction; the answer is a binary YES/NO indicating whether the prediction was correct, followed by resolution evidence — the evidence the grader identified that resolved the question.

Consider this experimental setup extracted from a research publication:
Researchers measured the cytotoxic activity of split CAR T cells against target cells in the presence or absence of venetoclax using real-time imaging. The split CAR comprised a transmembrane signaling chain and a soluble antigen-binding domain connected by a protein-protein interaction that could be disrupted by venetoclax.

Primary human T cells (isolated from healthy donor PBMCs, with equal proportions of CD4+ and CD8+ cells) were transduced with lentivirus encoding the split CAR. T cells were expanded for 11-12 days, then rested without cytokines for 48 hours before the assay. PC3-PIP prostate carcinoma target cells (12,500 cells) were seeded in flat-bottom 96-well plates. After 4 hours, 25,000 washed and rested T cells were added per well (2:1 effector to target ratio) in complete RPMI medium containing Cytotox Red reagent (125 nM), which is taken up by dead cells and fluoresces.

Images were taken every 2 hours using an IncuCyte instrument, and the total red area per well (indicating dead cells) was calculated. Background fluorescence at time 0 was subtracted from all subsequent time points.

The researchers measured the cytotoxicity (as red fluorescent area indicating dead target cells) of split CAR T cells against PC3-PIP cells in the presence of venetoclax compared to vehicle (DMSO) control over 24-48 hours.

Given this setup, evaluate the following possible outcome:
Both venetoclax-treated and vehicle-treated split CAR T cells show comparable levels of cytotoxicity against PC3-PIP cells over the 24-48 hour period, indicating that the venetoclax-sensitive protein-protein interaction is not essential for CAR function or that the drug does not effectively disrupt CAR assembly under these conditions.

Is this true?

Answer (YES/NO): NO